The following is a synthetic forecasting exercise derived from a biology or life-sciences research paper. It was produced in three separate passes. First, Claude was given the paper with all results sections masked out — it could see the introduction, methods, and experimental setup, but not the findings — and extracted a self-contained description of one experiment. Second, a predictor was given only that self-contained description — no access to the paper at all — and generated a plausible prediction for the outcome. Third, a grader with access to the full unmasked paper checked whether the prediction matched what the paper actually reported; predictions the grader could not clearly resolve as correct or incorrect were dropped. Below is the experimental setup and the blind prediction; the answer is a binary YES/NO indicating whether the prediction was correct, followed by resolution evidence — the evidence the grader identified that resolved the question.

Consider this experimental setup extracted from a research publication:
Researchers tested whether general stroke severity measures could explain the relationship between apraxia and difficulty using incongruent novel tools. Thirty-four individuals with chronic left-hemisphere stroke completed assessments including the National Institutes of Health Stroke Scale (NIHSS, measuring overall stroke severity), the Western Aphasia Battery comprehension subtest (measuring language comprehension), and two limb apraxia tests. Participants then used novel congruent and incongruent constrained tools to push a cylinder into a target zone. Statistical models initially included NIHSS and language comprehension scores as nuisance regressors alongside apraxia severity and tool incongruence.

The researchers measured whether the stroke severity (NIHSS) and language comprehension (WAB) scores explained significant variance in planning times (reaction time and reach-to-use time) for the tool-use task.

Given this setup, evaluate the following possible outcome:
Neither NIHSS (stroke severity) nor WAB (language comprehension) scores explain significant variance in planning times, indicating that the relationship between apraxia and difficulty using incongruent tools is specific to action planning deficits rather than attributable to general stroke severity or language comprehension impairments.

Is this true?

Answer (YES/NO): YES